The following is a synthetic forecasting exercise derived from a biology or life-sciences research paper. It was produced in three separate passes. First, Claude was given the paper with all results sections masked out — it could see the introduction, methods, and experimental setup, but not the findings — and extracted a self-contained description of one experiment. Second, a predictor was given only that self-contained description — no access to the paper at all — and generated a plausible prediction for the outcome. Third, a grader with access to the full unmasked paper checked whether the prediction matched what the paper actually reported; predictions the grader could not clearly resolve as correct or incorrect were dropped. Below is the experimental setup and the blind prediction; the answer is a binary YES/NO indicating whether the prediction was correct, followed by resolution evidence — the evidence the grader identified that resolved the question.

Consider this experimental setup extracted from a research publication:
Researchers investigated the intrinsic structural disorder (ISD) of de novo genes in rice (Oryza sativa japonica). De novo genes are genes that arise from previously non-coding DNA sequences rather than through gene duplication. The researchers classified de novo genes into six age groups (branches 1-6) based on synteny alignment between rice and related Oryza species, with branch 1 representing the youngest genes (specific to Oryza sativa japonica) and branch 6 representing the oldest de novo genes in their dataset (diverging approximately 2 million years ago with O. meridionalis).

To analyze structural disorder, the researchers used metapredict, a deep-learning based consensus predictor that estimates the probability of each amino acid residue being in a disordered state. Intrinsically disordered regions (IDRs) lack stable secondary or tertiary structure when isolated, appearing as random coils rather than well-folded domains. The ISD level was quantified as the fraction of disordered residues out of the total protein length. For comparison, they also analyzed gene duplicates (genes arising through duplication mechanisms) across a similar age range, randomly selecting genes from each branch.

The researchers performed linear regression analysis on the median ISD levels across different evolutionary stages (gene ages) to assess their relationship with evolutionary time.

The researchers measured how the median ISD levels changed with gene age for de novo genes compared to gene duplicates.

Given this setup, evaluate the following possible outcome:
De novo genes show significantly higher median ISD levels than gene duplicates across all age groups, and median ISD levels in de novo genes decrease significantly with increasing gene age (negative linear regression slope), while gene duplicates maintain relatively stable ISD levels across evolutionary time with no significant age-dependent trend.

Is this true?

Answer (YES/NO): NO